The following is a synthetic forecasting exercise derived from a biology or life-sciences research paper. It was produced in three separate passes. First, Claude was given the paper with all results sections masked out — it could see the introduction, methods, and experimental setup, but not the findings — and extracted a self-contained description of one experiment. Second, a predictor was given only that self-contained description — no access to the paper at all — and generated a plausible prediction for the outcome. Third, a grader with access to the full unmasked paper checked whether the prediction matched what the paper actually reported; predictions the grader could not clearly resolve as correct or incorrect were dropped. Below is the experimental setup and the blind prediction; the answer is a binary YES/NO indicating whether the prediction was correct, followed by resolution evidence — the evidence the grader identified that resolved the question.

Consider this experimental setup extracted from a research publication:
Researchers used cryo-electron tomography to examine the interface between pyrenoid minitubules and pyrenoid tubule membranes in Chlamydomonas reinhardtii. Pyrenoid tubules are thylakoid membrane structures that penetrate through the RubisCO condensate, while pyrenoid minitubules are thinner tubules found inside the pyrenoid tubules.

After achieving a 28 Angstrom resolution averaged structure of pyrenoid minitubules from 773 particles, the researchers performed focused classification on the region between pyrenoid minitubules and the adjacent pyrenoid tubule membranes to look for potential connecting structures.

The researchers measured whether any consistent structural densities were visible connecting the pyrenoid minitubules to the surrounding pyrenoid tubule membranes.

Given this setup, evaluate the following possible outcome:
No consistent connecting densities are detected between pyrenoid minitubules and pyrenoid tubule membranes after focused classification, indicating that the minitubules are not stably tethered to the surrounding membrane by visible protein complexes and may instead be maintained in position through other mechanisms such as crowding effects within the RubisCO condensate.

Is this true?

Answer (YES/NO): NO